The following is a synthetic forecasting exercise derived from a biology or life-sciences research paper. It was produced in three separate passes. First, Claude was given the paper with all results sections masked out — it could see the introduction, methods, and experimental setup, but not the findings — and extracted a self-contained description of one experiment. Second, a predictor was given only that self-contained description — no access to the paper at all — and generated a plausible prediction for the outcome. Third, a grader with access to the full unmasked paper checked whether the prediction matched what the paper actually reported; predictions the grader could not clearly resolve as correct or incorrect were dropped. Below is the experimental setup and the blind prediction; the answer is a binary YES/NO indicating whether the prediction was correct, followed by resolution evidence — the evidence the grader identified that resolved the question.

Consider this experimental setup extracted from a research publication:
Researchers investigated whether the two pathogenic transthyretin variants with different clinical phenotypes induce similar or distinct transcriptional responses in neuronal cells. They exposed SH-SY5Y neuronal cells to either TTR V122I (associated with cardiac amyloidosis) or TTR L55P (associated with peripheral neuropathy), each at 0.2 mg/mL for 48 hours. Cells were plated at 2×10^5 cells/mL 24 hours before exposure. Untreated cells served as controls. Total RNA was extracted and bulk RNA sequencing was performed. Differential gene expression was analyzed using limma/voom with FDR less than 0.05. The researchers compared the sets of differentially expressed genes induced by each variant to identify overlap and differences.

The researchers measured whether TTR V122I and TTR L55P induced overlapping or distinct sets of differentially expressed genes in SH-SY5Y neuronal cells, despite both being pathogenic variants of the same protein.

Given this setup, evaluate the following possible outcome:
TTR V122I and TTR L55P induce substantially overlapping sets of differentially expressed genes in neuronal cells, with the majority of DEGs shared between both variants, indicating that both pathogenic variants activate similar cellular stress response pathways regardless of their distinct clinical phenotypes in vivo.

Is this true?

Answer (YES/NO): NO